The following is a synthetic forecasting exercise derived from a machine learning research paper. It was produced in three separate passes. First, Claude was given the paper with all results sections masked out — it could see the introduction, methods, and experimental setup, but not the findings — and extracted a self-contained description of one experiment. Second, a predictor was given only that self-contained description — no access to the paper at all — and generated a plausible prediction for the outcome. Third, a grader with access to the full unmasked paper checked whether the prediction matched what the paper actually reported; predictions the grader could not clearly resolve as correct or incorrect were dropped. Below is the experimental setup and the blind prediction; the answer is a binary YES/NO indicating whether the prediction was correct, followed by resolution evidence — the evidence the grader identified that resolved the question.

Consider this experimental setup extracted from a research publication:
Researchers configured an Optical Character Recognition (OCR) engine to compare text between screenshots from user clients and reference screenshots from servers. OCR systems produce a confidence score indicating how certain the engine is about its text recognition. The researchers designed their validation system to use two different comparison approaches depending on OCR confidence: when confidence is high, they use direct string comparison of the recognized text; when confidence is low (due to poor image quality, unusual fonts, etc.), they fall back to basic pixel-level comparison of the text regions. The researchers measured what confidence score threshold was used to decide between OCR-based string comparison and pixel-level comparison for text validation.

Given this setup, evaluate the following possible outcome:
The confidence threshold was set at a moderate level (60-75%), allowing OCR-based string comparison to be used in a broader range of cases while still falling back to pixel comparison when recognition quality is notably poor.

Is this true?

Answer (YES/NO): YES